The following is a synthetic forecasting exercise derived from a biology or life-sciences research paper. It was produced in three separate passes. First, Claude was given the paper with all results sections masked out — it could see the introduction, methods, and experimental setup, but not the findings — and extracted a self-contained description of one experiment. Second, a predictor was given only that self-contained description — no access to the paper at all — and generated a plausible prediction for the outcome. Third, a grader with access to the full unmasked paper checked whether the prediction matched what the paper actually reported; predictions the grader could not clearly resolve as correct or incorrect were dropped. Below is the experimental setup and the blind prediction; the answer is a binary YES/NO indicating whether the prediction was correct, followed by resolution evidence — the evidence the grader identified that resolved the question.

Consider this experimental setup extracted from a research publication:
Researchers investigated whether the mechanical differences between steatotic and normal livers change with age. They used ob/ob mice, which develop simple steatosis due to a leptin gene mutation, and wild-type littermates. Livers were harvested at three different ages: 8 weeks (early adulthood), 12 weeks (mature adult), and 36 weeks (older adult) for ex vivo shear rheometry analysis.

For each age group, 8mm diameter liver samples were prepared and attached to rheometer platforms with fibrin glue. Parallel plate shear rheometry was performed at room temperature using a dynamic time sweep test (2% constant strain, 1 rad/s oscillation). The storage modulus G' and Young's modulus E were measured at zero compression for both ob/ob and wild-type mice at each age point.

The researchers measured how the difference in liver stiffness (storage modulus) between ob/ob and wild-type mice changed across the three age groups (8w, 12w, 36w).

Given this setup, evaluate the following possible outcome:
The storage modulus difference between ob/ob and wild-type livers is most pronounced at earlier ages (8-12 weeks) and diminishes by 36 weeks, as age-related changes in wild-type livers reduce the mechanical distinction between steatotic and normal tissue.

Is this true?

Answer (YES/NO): NO